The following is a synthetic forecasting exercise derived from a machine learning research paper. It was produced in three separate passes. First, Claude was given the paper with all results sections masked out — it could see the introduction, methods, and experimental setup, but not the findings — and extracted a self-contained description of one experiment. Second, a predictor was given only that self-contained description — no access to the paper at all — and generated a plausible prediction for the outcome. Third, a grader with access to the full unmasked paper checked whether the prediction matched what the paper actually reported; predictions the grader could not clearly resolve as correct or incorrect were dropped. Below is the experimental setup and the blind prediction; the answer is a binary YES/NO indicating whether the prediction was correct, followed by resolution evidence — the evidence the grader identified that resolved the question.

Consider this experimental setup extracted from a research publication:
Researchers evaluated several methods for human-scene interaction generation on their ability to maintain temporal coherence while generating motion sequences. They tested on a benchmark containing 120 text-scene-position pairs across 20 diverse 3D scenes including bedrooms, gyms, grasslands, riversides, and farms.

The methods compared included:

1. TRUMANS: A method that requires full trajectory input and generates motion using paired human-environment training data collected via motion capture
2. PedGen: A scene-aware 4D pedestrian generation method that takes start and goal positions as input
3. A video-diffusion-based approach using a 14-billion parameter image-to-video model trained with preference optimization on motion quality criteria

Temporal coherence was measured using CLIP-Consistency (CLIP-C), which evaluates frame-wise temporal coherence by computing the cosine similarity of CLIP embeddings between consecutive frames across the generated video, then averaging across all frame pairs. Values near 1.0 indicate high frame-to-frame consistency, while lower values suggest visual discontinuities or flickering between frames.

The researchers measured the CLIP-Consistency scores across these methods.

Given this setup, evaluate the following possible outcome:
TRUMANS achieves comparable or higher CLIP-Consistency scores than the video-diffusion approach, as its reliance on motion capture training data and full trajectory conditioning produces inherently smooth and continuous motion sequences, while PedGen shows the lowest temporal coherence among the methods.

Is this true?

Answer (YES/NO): YES